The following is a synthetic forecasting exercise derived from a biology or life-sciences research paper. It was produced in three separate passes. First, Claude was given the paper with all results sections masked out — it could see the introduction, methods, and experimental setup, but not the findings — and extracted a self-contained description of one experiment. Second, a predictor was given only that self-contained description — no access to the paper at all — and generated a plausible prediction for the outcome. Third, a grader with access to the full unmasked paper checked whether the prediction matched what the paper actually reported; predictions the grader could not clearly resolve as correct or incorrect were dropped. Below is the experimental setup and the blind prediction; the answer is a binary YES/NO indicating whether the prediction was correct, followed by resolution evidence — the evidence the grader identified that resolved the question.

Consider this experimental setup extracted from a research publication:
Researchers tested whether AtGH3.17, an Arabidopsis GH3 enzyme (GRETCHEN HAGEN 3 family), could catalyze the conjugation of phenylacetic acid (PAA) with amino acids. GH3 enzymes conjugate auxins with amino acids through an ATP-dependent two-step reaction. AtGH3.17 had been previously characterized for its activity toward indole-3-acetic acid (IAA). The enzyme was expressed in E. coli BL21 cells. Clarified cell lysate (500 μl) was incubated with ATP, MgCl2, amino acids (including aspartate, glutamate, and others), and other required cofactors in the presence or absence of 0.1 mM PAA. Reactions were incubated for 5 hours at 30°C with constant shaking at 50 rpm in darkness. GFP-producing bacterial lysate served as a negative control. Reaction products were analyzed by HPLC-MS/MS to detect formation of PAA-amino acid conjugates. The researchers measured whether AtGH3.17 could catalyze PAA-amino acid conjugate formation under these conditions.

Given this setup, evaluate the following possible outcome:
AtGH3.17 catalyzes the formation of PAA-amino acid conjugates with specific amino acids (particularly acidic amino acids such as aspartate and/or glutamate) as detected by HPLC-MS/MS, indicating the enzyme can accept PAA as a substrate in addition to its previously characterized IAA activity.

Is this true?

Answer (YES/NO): YES